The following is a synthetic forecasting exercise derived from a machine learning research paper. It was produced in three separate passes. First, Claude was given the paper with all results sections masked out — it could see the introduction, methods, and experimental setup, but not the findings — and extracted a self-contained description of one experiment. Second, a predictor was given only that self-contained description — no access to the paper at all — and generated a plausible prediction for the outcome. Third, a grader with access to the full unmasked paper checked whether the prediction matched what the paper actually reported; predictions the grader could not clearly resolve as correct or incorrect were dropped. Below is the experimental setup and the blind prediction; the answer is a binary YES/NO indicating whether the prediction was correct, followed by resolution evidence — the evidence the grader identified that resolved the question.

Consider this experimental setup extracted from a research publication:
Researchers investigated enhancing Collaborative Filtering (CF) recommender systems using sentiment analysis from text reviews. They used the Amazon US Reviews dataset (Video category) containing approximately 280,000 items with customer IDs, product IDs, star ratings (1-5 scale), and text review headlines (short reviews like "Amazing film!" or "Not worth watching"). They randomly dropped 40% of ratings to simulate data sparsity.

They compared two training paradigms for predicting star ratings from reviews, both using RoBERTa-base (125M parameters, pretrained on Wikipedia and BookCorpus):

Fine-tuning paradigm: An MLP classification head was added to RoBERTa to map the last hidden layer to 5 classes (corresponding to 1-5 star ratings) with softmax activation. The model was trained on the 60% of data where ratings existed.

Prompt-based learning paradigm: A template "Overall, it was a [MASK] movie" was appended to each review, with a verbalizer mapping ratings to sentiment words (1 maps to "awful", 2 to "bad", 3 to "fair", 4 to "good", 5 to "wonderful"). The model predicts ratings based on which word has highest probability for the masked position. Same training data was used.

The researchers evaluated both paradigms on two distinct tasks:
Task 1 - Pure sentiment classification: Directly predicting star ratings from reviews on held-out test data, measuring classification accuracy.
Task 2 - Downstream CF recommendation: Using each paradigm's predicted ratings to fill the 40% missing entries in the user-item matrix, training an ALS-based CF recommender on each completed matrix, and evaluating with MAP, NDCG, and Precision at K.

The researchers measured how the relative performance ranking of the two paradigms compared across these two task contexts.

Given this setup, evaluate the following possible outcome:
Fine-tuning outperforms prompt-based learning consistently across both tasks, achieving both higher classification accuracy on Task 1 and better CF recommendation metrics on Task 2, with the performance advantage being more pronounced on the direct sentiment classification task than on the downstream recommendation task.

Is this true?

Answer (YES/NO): NO